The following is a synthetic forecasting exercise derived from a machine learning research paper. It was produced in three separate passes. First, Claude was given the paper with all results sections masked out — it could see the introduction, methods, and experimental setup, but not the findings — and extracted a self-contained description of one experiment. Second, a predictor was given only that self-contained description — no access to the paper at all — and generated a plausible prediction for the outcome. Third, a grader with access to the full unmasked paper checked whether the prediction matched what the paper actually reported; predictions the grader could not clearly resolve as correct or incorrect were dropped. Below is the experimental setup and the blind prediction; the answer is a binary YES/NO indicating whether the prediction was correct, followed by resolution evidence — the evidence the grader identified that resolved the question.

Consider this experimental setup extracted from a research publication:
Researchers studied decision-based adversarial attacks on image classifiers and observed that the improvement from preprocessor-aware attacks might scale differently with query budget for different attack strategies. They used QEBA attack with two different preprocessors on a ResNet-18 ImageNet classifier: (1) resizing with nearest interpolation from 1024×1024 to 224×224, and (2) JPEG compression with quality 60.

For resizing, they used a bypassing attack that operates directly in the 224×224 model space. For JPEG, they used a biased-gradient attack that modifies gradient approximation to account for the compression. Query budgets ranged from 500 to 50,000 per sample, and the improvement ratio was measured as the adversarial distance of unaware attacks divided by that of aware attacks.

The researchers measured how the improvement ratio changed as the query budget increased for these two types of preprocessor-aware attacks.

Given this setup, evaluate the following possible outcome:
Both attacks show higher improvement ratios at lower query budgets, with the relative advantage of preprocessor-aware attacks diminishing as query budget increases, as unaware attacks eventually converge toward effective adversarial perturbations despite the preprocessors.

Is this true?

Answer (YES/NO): NO